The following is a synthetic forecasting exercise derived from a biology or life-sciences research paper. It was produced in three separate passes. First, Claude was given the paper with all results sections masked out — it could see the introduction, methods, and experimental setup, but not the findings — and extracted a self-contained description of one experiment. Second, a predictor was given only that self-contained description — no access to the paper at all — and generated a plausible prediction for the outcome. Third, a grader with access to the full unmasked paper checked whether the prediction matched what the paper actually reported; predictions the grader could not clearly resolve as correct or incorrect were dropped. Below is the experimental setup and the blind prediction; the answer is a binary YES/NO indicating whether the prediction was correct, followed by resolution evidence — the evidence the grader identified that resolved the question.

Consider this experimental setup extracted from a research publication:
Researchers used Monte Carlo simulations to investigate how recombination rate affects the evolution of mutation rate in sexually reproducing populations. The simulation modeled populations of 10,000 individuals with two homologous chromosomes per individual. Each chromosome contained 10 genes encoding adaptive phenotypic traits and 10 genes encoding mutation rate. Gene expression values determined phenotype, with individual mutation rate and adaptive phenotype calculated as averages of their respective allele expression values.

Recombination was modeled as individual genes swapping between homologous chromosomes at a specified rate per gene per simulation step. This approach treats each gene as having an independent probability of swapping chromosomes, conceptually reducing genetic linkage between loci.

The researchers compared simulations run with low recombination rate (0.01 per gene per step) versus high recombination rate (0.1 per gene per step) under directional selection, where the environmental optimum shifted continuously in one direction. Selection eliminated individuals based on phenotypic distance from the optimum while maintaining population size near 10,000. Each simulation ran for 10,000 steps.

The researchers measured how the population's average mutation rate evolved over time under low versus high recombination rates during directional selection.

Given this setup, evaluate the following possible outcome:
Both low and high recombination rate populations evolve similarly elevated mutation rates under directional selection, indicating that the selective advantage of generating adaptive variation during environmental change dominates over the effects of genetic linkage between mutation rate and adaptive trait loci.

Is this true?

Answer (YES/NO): NO